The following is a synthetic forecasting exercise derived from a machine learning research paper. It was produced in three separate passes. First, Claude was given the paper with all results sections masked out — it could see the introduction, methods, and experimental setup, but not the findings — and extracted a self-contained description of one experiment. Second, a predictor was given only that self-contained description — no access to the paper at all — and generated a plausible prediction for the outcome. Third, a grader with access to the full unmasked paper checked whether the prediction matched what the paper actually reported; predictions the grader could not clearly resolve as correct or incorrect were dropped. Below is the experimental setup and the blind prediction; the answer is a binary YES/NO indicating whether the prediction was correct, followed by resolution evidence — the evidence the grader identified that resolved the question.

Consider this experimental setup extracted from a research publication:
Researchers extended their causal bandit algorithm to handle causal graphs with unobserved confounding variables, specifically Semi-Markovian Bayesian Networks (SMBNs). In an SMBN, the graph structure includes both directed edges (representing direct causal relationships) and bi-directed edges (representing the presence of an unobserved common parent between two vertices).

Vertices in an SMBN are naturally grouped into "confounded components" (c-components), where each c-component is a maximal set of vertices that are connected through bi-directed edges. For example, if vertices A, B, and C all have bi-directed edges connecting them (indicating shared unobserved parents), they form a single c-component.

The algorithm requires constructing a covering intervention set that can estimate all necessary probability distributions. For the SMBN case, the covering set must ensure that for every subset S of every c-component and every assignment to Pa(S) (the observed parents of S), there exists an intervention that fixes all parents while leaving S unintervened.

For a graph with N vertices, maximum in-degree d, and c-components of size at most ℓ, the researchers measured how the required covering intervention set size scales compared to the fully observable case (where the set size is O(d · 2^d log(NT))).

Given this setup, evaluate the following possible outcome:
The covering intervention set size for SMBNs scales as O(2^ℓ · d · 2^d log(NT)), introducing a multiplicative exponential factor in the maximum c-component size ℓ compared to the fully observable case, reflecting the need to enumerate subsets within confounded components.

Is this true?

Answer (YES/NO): NO